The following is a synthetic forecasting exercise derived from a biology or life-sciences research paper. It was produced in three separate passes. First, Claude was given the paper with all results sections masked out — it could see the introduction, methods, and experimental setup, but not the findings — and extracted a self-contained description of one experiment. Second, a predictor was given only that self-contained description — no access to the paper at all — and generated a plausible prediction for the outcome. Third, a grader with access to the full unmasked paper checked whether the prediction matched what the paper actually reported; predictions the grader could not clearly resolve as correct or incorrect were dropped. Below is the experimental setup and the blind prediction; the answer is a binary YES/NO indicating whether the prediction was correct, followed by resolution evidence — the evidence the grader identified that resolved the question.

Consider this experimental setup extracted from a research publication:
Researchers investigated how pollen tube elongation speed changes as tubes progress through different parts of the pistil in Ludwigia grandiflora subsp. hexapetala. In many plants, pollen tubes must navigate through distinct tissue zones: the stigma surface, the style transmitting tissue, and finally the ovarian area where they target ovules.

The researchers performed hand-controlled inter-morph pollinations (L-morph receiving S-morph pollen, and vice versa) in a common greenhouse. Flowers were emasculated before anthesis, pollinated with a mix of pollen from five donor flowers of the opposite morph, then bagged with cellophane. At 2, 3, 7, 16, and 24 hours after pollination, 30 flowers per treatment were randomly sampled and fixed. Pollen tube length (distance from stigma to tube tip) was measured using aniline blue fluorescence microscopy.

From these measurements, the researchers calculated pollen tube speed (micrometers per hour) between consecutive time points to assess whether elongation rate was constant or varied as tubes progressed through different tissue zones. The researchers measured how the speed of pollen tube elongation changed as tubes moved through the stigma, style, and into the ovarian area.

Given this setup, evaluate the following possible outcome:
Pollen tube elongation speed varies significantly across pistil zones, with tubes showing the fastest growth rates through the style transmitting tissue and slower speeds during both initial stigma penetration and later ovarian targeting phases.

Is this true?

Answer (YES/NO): NO